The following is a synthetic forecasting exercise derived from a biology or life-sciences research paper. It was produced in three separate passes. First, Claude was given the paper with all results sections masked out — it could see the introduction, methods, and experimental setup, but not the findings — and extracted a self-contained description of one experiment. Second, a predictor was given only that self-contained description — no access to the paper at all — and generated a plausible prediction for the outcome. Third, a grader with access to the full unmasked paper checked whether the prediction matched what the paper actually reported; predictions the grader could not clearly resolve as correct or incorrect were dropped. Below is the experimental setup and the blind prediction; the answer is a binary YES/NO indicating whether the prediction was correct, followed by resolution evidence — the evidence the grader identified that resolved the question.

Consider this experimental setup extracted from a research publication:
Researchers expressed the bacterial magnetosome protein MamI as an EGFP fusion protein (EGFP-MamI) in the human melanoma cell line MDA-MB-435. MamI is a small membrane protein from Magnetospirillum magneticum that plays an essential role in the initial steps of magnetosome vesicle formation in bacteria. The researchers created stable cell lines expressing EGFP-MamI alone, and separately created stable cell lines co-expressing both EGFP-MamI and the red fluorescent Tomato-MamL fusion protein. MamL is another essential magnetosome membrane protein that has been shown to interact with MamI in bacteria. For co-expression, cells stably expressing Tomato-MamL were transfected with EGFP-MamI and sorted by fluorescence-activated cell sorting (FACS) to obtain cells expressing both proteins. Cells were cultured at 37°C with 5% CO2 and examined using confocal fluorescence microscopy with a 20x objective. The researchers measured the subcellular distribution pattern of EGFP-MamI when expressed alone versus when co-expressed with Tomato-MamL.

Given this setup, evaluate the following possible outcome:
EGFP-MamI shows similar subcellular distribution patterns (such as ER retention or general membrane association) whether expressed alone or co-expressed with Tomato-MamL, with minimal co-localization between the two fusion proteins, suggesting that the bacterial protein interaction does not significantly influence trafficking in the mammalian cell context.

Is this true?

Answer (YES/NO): NO